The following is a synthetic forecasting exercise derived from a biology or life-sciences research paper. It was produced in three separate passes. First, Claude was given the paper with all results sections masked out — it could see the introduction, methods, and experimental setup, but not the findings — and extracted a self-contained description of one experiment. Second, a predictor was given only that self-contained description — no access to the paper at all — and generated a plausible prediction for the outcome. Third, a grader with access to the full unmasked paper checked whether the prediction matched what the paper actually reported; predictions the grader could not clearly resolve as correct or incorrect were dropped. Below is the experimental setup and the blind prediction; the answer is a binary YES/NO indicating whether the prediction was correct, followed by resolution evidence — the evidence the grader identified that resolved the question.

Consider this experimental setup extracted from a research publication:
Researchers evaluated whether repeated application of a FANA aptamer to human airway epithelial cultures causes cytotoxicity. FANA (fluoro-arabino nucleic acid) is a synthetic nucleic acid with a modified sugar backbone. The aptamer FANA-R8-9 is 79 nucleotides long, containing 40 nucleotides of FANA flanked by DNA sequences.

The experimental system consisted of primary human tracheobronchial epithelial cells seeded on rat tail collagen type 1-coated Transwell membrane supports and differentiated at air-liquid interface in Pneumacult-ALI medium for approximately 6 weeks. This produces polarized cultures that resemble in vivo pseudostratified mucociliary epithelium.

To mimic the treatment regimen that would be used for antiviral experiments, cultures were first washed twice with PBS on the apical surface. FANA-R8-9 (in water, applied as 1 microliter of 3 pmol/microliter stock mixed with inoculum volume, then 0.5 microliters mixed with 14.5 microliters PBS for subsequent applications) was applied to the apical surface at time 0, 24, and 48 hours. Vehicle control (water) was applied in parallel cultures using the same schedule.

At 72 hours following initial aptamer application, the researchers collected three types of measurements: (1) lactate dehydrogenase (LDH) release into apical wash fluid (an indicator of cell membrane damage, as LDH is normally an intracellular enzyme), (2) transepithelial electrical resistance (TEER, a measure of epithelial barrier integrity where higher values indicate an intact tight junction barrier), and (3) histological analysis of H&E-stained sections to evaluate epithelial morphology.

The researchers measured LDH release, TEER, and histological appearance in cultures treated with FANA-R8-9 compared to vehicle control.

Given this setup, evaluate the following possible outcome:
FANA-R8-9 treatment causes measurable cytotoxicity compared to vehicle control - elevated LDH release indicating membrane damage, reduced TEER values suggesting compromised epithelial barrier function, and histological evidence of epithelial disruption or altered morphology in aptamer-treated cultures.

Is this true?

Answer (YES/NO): NO